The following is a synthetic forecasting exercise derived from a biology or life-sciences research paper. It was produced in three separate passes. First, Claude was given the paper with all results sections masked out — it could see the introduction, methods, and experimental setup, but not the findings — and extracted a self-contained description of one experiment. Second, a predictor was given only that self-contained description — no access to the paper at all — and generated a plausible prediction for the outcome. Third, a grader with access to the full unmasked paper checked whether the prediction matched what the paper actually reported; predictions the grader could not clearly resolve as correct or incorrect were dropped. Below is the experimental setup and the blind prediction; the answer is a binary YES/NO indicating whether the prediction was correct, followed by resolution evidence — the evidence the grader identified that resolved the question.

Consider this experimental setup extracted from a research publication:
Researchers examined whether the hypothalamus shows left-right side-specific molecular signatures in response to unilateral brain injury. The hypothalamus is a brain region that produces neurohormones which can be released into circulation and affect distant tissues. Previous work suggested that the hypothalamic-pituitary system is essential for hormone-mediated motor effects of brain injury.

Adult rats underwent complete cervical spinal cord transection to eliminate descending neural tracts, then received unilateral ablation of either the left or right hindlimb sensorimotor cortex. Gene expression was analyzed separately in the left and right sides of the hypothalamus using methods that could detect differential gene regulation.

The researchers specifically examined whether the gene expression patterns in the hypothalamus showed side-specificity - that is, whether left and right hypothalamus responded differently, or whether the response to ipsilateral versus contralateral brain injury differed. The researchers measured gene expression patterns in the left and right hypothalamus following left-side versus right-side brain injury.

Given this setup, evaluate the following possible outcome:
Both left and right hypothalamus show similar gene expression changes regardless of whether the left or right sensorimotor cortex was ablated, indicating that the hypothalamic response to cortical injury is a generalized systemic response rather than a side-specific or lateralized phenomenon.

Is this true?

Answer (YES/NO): NO